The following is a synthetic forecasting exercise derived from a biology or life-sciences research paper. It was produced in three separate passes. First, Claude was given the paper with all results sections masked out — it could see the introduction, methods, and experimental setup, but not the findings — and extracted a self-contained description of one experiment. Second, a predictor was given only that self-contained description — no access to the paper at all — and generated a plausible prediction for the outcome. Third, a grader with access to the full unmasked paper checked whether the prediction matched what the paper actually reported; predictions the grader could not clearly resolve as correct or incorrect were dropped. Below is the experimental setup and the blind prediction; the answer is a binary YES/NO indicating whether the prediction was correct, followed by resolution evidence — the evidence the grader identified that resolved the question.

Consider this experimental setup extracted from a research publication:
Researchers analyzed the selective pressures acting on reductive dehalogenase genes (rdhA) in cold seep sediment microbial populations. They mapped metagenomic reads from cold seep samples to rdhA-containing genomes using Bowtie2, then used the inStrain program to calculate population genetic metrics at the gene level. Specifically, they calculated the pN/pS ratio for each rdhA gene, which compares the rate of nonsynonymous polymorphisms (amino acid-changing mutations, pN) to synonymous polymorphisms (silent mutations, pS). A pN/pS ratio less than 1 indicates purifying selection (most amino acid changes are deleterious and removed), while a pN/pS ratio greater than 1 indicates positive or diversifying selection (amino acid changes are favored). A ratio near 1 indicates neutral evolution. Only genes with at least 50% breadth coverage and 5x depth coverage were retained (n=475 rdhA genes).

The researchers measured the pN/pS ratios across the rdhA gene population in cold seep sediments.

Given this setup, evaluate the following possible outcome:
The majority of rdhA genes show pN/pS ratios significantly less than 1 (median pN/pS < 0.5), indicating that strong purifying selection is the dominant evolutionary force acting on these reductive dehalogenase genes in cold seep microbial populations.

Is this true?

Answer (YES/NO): YES